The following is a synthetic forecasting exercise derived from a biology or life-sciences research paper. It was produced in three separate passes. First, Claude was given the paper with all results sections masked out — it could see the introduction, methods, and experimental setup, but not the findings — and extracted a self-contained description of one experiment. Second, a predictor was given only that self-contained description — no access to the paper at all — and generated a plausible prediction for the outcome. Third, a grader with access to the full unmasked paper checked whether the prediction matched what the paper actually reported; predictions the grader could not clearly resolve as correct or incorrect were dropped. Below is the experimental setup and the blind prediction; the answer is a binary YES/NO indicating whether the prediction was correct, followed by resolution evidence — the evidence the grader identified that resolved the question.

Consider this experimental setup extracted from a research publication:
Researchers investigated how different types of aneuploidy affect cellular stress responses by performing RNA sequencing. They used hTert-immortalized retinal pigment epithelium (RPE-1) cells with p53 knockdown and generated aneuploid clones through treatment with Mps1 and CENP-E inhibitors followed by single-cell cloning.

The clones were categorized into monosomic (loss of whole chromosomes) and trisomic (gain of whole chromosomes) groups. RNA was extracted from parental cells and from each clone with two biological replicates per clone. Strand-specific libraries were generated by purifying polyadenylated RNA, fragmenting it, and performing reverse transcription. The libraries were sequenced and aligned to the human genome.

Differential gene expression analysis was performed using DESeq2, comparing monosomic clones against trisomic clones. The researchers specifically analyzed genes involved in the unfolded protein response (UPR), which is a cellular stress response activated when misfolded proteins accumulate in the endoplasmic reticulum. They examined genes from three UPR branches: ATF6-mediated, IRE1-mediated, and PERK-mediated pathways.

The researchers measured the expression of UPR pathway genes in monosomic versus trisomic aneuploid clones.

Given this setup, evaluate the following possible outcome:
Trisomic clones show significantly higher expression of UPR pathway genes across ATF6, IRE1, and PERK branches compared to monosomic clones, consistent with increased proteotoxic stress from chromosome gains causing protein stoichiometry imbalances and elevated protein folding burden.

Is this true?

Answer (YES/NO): NO